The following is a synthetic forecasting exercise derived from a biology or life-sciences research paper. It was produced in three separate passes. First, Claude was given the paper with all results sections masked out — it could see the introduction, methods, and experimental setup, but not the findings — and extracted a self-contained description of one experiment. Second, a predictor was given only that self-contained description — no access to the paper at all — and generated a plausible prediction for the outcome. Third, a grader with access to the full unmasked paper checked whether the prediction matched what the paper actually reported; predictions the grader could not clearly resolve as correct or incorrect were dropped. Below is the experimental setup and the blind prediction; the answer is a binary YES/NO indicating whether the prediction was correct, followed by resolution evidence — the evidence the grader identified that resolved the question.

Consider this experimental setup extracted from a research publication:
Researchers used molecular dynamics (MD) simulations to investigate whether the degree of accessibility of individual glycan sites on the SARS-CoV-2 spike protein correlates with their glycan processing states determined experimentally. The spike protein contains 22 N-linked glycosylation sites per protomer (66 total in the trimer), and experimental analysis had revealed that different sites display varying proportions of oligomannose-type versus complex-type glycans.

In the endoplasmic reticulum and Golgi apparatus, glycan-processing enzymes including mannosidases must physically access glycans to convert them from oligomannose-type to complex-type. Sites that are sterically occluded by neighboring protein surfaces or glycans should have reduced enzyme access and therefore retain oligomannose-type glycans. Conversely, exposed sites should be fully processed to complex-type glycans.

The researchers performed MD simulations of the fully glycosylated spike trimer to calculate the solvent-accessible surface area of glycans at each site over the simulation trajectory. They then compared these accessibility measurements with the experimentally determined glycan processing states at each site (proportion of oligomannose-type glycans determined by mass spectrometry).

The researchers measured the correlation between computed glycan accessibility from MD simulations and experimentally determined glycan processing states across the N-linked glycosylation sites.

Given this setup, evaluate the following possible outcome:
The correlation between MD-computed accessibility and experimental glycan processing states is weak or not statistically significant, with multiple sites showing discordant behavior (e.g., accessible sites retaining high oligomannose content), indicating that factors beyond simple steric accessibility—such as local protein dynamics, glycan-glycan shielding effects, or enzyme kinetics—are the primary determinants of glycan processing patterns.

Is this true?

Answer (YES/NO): NO